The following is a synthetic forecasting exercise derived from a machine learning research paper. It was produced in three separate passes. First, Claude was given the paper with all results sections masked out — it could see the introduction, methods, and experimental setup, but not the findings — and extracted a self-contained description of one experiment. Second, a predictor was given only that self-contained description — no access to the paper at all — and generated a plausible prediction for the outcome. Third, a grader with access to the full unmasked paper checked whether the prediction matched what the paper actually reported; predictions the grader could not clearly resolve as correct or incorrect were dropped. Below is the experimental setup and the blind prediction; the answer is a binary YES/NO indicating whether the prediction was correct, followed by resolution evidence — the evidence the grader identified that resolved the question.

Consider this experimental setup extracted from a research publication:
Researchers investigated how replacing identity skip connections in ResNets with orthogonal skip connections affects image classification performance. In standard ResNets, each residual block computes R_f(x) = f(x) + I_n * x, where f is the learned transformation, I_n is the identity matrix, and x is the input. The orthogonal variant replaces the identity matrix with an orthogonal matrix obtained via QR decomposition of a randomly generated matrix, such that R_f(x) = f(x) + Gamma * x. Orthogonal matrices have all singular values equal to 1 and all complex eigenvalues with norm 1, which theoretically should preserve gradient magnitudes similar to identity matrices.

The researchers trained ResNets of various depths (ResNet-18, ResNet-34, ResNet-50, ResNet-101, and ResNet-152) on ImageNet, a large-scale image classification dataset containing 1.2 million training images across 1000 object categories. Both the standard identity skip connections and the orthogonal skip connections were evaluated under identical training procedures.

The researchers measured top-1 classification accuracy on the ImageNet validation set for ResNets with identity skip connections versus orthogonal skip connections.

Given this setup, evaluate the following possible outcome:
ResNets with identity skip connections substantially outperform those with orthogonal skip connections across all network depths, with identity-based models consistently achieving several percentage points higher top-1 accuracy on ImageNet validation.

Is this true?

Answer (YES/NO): NO